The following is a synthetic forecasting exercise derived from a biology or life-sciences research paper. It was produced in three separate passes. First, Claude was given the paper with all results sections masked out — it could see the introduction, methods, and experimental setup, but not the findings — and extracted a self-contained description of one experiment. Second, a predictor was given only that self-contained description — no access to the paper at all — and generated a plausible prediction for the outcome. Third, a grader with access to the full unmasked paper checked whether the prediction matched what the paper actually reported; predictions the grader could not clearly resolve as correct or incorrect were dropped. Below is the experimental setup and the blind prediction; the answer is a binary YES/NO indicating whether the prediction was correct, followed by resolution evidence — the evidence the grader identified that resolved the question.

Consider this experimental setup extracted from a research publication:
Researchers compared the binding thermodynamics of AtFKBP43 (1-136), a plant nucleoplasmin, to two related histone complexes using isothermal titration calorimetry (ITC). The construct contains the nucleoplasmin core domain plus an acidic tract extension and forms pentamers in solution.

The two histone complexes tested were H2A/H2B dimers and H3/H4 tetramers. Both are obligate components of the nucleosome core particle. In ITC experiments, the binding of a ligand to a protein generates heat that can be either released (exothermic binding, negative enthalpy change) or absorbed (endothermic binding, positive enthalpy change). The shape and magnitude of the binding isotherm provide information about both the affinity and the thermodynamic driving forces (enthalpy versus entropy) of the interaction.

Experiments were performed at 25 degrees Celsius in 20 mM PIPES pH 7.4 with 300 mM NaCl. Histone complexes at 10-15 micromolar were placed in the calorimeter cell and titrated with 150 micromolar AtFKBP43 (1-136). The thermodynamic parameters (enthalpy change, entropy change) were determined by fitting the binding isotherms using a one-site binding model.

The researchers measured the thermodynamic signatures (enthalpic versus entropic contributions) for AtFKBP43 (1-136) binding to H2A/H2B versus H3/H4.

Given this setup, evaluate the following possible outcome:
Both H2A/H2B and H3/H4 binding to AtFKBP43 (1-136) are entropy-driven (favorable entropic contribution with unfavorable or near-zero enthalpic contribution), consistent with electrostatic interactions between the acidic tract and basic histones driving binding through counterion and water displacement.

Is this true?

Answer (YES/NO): YES